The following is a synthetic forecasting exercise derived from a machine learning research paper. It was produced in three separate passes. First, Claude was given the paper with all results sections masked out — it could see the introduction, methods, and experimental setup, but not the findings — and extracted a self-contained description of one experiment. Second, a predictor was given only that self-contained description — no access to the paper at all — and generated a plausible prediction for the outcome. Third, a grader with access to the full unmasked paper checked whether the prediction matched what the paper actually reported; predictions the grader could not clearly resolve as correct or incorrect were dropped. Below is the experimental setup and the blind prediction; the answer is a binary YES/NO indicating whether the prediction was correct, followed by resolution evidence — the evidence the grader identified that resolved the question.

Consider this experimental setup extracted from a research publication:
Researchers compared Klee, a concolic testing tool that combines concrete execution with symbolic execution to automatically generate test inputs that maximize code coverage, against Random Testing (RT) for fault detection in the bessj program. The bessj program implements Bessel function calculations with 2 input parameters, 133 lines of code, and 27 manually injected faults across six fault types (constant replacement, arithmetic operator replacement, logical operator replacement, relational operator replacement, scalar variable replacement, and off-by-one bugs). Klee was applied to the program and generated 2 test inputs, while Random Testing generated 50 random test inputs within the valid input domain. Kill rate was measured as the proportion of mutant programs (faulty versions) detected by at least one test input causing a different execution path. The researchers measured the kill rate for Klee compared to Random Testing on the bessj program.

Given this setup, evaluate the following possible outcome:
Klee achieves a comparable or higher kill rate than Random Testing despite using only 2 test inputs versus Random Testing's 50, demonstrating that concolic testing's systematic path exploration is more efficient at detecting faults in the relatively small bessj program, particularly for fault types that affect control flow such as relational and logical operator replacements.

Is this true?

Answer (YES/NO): NO